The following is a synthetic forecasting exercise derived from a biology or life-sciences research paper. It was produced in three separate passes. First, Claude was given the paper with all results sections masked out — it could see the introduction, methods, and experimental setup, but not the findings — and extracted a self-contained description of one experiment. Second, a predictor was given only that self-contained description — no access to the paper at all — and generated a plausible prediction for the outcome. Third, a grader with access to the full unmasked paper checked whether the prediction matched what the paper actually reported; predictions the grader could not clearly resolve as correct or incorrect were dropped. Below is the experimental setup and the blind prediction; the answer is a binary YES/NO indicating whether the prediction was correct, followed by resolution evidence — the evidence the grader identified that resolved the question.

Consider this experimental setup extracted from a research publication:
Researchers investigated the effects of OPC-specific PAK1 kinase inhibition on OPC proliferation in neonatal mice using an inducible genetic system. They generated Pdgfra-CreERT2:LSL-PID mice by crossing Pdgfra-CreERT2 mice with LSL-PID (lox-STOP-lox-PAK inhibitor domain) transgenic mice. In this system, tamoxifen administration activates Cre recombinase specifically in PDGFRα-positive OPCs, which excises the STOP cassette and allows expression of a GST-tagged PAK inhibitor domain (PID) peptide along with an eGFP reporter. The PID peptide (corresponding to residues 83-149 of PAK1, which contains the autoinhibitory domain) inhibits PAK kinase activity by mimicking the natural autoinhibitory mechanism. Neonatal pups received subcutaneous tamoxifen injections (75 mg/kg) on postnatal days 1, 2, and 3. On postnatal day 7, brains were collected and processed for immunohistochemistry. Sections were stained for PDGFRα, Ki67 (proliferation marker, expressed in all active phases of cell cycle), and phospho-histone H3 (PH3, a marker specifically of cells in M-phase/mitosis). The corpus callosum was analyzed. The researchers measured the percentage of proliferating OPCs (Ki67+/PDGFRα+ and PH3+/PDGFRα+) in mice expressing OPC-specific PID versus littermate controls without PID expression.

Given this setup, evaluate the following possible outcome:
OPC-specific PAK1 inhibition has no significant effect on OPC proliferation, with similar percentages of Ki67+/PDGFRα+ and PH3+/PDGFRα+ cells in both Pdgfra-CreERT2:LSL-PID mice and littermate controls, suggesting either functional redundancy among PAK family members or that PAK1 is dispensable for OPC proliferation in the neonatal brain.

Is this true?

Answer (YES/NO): NO